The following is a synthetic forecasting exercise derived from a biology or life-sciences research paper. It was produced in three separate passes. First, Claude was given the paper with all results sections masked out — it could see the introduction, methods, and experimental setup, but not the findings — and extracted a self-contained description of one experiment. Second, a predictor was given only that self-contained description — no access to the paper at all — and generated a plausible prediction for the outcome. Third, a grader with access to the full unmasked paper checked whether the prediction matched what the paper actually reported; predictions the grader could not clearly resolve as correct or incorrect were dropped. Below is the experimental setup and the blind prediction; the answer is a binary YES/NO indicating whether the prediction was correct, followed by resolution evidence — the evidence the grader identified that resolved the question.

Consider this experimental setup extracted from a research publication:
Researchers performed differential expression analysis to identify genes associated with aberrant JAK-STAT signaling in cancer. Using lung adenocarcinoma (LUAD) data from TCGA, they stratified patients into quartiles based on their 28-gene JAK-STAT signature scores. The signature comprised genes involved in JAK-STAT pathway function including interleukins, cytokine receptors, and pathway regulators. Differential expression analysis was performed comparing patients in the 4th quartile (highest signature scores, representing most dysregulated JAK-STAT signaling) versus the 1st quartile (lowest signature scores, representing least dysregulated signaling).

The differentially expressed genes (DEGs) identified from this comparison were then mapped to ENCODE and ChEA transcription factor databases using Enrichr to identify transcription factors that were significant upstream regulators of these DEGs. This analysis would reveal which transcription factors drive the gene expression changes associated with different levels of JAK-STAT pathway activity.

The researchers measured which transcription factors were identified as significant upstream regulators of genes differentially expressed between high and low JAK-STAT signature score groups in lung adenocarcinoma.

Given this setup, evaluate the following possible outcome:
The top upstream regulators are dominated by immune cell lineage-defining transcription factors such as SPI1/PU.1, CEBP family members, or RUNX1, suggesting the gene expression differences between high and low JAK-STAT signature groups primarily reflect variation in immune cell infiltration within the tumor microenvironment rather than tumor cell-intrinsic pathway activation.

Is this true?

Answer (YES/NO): NO